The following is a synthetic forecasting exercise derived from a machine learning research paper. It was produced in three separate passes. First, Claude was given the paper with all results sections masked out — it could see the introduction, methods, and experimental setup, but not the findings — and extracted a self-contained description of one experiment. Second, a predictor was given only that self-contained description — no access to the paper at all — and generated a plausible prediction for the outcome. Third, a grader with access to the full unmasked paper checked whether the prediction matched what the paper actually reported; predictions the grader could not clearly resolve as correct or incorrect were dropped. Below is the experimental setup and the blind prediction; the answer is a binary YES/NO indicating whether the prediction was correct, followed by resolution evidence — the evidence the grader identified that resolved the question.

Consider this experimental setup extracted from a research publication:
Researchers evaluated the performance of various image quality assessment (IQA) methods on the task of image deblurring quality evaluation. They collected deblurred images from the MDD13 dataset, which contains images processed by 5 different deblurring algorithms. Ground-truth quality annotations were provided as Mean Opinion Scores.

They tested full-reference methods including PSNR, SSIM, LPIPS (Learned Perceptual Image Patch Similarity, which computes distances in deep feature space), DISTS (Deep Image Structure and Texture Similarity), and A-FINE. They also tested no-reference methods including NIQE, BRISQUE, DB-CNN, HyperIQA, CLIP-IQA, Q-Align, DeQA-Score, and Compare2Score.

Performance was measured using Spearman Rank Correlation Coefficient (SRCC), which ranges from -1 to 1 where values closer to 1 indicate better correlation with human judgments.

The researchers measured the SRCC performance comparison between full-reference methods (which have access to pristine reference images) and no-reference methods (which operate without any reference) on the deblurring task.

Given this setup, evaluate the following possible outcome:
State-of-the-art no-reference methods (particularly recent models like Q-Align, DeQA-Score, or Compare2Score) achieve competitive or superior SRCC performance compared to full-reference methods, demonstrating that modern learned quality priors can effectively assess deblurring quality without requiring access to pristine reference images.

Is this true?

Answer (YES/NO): NO